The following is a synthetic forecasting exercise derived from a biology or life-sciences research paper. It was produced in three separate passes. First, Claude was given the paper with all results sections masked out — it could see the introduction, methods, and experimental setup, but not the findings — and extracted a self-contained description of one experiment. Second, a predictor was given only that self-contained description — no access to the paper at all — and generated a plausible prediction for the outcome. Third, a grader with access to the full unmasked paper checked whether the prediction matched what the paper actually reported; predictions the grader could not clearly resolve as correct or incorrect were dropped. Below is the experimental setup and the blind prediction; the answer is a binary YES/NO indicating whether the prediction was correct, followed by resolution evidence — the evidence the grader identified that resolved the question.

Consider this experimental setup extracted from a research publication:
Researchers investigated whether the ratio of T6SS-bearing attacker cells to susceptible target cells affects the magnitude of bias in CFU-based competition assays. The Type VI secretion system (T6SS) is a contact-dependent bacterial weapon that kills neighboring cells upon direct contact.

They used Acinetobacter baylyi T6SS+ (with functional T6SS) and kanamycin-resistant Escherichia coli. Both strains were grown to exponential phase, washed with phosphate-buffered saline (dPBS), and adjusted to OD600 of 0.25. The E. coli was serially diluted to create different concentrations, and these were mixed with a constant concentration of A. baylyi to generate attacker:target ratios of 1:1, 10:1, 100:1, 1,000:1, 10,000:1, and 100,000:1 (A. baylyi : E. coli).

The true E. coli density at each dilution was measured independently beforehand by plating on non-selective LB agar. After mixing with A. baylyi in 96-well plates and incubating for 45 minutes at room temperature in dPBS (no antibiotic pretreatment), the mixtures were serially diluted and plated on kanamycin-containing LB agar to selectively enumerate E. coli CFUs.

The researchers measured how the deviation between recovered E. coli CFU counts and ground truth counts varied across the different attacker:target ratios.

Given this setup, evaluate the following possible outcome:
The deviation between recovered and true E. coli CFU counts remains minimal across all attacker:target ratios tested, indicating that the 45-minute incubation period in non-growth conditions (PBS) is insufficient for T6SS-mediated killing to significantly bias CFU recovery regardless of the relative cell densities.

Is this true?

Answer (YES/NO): NO